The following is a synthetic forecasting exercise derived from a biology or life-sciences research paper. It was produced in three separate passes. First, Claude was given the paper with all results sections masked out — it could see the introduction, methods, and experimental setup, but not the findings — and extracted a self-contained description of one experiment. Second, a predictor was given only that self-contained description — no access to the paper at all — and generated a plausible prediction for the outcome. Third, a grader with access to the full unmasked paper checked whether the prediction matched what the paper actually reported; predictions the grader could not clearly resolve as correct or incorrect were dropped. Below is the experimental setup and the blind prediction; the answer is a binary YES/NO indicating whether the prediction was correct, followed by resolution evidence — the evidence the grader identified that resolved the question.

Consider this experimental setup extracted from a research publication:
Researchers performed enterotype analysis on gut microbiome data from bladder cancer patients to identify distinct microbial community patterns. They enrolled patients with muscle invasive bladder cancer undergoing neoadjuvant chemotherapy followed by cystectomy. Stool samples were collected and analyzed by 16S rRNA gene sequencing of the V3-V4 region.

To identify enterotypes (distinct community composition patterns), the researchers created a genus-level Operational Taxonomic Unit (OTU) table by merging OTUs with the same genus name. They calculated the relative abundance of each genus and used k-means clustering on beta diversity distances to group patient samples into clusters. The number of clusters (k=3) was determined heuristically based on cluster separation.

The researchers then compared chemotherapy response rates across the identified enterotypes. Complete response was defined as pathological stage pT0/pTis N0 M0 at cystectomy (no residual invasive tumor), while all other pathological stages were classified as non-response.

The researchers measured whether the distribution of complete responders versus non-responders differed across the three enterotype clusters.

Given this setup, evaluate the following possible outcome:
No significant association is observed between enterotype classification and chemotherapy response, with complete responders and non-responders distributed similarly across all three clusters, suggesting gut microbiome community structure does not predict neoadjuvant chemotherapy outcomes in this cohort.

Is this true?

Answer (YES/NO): NO